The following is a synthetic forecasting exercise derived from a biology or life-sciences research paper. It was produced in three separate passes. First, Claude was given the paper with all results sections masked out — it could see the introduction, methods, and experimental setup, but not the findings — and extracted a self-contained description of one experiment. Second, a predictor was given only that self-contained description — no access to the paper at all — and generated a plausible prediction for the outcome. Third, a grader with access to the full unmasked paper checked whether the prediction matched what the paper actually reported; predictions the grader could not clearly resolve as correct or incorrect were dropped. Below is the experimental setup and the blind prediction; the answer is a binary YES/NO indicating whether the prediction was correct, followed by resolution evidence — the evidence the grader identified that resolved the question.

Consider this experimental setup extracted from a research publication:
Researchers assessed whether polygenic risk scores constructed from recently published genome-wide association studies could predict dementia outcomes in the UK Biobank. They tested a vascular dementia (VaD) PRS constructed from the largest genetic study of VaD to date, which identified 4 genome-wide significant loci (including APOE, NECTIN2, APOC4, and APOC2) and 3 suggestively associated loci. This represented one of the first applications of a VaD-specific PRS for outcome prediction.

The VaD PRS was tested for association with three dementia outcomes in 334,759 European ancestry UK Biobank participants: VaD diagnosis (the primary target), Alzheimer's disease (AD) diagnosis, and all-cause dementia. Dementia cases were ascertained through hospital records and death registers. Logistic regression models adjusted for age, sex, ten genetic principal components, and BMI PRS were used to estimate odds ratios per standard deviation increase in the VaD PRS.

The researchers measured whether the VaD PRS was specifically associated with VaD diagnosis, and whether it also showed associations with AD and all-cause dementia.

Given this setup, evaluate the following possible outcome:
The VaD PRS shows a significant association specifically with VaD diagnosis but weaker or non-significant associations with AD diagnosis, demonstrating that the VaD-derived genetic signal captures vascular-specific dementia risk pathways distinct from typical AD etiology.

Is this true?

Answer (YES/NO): NO